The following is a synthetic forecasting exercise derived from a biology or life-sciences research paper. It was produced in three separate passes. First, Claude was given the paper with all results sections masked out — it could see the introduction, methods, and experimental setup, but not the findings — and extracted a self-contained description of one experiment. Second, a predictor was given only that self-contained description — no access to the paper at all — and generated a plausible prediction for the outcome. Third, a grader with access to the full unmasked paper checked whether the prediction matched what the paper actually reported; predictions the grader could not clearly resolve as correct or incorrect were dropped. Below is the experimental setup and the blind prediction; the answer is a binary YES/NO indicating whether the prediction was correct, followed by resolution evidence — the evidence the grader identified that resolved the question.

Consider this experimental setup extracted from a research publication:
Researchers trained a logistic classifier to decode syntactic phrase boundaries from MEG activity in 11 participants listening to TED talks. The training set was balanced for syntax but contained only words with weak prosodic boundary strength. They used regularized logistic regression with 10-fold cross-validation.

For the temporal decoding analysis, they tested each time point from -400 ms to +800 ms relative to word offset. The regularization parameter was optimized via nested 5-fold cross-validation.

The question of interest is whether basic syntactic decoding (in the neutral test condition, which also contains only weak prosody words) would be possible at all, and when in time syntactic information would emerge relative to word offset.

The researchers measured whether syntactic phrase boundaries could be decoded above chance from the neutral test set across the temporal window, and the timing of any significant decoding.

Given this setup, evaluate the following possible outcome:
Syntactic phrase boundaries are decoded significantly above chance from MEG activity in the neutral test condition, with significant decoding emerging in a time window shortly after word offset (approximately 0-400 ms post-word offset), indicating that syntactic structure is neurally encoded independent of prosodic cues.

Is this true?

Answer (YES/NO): YES